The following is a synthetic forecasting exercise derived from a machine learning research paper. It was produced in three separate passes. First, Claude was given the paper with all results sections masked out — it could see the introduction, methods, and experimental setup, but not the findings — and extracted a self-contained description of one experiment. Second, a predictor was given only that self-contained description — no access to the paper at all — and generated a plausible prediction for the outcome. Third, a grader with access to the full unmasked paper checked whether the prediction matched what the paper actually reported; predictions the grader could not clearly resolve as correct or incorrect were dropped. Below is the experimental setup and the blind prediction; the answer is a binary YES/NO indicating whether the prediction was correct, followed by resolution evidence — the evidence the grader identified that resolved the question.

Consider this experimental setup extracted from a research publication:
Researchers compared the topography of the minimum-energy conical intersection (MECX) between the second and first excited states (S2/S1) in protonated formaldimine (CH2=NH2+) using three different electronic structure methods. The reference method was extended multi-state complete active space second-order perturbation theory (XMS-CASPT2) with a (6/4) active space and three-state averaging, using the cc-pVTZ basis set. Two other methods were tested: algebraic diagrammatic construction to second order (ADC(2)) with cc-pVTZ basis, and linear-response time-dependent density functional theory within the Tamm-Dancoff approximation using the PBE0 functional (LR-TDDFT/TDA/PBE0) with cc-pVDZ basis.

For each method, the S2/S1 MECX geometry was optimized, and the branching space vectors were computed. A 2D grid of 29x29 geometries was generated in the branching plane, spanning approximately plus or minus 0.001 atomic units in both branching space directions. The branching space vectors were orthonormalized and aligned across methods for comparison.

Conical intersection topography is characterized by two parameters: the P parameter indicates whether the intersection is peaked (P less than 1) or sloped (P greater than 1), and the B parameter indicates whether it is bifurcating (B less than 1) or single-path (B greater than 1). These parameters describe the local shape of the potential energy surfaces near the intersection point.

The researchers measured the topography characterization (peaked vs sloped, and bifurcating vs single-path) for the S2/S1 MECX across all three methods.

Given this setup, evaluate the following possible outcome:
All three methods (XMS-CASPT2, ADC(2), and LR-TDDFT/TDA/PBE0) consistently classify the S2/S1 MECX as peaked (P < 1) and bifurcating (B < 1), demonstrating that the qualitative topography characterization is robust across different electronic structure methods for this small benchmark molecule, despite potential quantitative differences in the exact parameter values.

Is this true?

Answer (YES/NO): YES